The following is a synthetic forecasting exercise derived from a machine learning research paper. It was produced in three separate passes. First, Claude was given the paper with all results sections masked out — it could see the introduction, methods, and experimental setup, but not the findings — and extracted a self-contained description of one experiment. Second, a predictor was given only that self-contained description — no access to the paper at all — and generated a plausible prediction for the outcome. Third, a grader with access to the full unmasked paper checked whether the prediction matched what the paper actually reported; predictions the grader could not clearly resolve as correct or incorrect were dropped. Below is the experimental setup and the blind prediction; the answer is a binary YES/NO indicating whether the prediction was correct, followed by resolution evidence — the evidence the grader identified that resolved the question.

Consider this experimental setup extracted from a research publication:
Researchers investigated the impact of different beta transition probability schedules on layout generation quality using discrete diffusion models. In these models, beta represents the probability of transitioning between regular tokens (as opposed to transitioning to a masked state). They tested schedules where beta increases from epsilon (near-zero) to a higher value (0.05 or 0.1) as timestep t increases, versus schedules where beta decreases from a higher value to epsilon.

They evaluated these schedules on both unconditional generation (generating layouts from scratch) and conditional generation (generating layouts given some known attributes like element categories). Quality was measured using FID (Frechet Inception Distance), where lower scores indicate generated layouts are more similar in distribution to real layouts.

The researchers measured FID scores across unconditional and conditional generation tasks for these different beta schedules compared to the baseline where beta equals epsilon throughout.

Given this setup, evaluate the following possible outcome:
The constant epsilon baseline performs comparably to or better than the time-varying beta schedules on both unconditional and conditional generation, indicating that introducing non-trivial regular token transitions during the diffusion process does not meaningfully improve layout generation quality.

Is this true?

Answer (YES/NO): YES